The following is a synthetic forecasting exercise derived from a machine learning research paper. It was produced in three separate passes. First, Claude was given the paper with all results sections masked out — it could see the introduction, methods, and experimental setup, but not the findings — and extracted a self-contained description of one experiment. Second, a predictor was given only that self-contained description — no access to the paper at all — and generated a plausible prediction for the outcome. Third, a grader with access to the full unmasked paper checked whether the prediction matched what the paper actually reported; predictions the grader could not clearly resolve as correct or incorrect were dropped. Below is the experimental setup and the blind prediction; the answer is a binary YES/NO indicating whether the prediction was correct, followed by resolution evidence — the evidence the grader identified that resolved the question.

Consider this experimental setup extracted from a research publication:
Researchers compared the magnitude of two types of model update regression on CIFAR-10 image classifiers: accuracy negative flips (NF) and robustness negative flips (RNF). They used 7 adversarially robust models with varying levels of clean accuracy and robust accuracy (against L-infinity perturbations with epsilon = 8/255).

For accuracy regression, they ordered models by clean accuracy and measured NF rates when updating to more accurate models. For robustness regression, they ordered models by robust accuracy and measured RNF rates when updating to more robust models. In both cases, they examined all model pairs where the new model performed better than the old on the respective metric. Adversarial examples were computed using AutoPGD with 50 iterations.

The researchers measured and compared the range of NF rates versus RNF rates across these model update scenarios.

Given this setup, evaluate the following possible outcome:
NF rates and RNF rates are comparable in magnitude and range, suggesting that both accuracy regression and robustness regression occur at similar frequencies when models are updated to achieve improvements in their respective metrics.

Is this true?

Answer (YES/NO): YES